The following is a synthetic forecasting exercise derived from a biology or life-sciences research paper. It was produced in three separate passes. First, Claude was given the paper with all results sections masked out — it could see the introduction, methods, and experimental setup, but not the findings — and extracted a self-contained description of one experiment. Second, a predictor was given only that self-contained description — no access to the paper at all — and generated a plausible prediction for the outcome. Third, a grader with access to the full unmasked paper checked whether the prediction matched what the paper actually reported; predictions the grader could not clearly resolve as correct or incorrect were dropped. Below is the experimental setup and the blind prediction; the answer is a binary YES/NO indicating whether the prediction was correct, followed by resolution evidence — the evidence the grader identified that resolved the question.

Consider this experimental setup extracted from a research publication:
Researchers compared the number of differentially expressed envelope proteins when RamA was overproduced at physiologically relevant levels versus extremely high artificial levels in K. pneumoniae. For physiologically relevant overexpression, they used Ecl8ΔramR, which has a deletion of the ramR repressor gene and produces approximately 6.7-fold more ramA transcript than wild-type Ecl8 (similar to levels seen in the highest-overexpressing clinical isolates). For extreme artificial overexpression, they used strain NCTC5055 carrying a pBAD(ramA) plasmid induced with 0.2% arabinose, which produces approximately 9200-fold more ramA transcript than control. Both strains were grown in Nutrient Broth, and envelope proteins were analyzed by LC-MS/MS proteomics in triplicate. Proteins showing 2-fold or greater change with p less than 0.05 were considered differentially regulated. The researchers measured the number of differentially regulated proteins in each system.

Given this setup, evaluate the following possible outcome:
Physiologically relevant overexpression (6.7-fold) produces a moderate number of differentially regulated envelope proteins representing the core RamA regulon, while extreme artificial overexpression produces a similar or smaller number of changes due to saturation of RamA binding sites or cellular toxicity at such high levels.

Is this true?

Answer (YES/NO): NO